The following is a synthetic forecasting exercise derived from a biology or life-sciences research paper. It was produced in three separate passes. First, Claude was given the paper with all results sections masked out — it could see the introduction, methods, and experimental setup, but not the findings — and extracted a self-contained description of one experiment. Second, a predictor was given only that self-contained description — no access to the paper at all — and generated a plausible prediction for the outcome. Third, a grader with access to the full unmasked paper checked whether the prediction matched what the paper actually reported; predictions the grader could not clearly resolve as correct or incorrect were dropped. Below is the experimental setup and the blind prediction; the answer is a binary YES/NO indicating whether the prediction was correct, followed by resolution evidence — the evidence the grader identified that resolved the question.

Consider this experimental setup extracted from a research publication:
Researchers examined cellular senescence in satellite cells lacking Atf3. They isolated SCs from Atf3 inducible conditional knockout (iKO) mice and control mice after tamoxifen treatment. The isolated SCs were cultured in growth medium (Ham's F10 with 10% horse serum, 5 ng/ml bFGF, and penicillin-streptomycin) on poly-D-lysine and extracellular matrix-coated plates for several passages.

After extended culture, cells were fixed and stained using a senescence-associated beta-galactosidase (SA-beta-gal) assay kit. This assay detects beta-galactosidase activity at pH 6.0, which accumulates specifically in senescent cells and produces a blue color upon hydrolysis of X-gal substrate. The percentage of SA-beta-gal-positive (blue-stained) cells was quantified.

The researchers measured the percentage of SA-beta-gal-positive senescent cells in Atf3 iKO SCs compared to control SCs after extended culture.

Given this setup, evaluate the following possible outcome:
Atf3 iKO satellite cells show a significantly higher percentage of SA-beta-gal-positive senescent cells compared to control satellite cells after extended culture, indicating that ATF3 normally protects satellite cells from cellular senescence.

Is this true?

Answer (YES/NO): YES